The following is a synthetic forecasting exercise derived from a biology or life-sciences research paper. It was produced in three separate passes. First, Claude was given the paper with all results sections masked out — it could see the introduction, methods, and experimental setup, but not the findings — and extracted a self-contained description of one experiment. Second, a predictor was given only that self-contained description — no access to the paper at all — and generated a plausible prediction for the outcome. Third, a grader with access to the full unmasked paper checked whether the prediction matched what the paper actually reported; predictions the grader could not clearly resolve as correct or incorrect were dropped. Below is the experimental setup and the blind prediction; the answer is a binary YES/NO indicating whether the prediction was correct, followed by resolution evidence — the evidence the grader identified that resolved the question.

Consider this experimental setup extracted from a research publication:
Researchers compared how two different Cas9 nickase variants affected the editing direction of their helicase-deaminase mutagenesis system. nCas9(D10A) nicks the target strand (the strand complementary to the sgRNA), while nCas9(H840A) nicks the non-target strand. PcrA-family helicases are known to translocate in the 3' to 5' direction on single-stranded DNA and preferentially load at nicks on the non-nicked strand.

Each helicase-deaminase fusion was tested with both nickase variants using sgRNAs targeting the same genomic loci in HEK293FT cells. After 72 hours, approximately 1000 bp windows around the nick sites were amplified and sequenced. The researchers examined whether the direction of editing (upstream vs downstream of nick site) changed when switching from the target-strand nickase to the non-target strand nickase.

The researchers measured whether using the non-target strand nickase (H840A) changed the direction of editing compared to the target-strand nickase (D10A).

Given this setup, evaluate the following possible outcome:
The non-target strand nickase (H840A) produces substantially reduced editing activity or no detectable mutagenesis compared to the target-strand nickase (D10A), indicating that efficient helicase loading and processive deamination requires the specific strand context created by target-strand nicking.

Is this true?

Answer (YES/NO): NO